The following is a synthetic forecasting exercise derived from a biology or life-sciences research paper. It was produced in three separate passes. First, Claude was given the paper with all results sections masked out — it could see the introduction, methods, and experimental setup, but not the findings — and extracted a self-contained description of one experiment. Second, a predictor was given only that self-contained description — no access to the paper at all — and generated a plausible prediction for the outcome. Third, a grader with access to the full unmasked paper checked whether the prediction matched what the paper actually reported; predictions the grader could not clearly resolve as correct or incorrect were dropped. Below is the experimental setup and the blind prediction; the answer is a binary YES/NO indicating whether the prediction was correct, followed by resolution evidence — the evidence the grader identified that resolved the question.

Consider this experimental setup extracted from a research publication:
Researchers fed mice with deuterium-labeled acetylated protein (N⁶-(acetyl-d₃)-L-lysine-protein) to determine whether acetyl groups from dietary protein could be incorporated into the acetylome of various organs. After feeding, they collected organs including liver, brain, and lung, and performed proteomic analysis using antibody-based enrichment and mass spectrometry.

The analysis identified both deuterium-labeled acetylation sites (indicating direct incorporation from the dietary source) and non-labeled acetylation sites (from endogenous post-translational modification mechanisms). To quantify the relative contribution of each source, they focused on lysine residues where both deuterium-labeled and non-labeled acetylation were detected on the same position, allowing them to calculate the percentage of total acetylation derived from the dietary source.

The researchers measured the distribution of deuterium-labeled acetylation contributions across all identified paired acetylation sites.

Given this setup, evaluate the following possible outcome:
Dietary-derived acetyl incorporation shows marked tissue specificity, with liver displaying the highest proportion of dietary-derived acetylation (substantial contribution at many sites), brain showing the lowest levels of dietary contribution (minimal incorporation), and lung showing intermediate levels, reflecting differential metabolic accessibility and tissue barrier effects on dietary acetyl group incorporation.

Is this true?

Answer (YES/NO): NO